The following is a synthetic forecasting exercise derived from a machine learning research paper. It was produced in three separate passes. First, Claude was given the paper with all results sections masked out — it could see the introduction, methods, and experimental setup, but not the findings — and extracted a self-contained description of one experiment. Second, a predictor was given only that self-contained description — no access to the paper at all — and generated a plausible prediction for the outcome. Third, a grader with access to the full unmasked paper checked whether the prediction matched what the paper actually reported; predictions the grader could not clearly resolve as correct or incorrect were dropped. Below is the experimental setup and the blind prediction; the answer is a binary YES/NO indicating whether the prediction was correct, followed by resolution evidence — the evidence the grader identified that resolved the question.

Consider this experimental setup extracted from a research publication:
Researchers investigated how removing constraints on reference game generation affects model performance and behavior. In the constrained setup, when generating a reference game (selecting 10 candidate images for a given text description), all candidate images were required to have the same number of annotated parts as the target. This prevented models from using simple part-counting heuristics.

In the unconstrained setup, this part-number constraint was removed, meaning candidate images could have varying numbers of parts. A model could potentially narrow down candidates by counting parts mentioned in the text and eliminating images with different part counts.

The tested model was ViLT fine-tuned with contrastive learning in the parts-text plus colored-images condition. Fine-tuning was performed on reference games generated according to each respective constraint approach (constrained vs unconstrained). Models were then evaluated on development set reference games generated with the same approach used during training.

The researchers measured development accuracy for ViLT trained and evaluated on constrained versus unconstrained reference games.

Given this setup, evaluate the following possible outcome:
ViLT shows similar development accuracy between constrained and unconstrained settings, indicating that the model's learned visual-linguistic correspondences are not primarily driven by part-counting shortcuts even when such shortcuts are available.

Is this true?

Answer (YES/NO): NO